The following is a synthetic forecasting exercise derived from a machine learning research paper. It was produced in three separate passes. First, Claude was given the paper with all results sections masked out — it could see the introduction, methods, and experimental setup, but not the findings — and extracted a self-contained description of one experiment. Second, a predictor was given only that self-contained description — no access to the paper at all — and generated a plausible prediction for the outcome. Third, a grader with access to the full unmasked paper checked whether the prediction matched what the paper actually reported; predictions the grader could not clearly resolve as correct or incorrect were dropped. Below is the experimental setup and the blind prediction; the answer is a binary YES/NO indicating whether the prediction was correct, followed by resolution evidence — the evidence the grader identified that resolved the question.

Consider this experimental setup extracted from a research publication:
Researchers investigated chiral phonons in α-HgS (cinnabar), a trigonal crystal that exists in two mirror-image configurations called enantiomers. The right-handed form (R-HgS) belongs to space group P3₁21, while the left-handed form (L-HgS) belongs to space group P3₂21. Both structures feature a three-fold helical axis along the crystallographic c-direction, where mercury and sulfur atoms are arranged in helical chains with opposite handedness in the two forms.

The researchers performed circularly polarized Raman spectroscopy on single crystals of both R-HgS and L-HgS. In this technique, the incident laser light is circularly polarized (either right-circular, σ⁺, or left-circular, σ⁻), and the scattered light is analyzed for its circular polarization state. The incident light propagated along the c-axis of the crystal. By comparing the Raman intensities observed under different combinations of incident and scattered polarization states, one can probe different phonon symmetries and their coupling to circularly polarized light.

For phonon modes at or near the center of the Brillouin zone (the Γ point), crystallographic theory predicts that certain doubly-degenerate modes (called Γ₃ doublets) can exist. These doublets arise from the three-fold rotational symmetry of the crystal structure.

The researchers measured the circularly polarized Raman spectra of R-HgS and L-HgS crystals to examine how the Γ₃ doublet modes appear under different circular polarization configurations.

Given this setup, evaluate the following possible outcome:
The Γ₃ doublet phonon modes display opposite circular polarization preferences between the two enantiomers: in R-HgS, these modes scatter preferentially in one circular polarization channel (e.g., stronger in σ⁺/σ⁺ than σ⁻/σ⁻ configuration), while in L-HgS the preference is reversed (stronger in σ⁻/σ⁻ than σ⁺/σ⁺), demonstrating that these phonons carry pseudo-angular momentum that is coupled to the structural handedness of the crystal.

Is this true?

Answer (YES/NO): NO